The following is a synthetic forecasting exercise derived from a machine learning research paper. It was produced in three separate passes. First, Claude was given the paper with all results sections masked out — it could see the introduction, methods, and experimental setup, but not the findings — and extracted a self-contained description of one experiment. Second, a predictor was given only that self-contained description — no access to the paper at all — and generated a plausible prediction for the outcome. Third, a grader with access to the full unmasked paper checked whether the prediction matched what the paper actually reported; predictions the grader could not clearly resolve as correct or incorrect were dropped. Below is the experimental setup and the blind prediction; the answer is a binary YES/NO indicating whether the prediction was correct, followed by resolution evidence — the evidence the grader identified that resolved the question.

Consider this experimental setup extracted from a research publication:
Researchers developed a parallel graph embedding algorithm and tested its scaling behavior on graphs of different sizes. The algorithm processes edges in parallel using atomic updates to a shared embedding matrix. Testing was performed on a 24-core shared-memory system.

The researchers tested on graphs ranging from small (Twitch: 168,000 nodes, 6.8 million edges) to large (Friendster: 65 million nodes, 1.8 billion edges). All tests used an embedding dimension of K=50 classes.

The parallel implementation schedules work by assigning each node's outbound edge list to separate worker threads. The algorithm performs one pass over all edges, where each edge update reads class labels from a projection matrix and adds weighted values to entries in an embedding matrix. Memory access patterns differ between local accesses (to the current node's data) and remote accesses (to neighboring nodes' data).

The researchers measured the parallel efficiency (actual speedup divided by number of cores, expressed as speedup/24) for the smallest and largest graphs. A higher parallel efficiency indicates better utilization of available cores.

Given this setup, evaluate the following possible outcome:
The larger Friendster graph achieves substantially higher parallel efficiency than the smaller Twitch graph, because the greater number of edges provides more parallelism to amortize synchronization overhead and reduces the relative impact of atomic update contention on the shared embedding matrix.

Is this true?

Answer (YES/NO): YES